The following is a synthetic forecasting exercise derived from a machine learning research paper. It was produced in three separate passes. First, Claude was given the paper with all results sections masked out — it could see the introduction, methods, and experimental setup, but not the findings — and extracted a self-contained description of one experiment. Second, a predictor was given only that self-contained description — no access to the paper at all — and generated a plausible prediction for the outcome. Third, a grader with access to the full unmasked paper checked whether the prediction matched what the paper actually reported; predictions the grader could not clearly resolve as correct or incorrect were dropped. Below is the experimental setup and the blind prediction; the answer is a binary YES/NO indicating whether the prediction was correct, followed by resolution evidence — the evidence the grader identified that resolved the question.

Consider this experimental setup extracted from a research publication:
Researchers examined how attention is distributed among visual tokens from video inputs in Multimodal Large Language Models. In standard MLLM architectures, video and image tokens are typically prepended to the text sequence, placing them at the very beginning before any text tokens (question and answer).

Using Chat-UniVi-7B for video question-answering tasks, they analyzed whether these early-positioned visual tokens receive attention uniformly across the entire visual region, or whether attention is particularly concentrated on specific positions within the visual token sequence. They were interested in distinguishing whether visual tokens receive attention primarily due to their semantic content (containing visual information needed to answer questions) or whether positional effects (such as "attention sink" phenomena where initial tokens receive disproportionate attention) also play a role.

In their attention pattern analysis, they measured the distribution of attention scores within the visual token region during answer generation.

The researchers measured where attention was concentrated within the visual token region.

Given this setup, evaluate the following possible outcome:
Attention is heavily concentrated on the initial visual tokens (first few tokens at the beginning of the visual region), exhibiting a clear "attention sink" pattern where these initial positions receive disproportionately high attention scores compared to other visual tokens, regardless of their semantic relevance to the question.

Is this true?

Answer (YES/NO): YES